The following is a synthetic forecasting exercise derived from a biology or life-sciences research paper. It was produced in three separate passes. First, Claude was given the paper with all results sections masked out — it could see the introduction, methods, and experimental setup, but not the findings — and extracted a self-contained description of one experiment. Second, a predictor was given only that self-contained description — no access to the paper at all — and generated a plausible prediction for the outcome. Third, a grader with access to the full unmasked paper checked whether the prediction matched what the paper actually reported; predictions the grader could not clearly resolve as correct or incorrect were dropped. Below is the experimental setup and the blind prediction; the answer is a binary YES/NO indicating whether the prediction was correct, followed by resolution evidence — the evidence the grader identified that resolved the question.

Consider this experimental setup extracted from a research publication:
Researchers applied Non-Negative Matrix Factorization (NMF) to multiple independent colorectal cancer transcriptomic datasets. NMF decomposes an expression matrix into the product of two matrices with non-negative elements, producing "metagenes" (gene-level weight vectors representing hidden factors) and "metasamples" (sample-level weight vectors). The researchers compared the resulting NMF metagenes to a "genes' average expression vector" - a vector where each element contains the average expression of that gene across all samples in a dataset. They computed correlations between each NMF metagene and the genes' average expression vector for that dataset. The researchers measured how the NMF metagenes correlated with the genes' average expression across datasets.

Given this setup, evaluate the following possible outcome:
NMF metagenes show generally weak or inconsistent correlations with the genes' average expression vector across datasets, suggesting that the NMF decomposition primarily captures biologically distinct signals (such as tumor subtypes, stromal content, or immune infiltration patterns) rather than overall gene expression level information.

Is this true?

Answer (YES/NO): NO